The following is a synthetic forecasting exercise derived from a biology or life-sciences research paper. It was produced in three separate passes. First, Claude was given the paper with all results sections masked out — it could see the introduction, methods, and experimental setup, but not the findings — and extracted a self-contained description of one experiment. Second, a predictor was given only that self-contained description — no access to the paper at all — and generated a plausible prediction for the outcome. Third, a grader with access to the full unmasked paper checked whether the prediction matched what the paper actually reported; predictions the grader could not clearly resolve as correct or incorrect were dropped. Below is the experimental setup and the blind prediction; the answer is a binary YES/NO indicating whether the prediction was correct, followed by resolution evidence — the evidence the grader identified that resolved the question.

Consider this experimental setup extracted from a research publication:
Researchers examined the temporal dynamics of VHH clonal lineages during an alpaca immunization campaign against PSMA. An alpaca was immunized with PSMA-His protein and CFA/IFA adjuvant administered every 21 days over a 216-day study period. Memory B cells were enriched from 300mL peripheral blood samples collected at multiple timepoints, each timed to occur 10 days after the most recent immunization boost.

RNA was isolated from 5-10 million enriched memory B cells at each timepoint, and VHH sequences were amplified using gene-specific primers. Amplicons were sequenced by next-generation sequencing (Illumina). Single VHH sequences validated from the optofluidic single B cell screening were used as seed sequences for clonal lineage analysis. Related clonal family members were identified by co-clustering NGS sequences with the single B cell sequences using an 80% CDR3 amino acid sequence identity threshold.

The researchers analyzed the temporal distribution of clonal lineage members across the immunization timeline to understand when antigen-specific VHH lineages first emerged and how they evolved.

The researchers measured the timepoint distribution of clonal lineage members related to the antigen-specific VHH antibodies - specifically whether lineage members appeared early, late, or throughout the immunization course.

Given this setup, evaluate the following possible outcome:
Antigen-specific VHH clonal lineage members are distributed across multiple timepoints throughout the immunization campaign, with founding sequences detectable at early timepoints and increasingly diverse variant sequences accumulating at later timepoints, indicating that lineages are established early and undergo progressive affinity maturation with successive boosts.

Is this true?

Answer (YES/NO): NO